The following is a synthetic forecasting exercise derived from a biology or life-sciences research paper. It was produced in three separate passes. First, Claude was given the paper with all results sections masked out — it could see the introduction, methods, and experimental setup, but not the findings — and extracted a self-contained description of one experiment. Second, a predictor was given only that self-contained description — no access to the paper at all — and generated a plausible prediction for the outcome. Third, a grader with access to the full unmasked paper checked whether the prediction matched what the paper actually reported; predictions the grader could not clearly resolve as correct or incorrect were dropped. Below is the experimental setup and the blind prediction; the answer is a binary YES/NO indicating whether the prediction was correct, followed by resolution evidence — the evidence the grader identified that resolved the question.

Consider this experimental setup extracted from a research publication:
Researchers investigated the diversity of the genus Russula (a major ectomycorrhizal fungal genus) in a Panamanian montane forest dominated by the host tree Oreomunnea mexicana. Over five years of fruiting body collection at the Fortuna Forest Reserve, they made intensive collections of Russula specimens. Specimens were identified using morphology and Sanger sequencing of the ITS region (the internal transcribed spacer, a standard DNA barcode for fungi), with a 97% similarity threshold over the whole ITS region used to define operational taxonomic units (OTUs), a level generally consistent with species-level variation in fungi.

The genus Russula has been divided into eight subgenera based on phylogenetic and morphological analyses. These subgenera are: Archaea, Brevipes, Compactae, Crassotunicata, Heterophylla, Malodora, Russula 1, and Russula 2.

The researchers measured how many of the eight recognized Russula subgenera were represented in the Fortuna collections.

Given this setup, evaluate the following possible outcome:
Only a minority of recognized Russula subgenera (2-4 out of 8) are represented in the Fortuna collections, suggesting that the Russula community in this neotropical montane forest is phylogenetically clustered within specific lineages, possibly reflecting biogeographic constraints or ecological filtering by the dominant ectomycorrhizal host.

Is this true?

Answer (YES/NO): NO